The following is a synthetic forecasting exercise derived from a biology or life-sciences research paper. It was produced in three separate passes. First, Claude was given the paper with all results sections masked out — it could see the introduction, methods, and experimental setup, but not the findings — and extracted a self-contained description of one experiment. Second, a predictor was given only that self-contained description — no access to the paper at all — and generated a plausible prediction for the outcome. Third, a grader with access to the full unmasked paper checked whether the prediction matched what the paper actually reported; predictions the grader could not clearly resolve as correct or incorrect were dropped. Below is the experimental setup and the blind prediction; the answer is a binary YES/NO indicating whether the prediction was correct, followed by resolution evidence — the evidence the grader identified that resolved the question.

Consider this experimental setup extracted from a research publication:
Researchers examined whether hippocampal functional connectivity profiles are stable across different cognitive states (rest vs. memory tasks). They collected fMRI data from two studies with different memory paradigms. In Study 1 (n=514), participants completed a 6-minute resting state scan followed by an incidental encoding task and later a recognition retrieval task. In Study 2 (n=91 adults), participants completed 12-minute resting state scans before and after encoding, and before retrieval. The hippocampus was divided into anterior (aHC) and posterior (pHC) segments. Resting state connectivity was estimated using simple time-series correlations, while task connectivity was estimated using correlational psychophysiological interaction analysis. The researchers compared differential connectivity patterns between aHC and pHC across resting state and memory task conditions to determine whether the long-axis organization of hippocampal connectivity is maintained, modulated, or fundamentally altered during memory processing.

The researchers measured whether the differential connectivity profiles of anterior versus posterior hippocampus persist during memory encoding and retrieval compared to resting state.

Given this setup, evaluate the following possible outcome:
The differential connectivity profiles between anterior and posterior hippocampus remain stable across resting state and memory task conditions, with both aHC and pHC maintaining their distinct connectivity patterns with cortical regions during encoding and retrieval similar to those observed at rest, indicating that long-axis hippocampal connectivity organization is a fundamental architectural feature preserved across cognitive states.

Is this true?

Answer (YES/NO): YES